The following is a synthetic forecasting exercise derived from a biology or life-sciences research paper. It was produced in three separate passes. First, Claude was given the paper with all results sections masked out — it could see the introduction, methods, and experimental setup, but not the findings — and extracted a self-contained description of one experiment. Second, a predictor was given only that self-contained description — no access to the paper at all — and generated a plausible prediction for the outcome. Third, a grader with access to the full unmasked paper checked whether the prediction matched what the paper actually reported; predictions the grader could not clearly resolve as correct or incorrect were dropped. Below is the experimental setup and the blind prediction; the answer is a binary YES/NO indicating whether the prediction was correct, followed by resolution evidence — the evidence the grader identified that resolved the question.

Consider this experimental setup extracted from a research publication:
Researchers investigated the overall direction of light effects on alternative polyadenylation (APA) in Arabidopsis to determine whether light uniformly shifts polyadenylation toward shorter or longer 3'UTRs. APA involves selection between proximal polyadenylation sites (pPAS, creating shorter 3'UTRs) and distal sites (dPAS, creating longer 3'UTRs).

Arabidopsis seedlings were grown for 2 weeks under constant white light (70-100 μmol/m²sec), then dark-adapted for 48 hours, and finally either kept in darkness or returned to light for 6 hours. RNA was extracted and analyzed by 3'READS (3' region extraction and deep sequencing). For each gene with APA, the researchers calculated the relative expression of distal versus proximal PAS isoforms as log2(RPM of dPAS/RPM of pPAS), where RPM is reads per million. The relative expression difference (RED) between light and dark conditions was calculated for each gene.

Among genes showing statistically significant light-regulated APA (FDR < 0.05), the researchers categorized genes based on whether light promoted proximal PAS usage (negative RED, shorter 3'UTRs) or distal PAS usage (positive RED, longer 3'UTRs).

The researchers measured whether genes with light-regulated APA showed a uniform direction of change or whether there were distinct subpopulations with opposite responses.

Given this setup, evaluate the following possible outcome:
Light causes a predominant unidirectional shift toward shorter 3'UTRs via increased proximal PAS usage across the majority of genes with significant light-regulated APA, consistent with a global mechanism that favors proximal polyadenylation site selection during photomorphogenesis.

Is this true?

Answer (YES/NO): NO